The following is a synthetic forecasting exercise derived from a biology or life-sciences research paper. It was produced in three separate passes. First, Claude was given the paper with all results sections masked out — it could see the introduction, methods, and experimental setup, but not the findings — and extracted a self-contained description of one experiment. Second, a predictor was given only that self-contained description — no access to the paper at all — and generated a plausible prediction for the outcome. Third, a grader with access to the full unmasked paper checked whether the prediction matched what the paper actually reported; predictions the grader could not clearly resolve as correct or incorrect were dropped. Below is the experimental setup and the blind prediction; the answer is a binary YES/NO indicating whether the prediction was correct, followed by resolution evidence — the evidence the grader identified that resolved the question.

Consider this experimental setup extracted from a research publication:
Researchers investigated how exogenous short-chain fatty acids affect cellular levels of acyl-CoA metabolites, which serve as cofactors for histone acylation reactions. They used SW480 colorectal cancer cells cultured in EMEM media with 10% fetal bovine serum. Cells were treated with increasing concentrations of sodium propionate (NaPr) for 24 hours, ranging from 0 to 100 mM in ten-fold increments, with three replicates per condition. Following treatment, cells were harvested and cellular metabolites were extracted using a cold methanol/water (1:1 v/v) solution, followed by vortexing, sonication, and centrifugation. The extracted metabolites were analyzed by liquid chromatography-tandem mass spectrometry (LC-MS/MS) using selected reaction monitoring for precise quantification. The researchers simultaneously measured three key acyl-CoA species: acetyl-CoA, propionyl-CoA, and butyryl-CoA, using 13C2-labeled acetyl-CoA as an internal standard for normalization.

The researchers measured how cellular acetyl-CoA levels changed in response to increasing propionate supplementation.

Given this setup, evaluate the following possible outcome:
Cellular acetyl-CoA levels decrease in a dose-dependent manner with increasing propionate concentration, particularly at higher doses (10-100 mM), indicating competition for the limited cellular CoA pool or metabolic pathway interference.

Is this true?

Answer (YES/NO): NO